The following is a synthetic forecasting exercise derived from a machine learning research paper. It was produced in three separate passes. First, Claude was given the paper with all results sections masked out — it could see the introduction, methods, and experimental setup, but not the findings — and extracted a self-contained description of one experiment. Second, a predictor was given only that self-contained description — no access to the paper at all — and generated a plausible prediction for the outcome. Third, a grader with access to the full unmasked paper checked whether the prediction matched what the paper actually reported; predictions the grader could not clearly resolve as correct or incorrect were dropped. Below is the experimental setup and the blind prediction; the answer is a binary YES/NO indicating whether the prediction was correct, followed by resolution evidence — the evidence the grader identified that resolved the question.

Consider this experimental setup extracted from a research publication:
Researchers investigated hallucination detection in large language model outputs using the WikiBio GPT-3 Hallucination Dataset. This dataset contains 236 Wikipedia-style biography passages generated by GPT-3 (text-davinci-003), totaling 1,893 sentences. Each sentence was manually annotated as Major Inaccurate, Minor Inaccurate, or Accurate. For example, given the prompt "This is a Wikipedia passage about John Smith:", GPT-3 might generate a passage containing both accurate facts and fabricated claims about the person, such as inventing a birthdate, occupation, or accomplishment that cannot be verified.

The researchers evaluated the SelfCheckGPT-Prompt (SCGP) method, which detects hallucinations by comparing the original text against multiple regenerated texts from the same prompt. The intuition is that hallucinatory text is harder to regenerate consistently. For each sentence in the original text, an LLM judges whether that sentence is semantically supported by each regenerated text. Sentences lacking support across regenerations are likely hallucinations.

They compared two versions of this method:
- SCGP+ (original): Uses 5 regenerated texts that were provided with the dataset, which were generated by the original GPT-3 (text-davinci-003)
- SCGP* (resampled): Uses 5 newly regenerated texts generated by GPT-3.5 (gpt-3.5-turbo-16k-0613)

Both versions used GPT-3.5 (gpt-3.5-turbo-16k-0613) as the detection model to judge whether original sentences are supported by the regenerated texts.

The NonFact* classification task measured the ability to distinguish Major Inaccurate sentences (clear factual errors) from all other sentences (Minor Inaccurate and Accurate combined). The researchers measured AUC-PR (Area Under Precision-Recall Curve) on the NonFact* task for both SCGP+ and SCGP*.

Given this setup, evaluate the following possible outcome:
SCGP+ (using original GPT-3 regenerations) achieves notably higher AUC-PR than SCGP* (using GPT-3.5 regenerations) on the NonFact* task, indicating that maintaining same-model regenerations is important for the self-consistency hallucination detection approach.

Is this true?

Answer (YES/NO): NO